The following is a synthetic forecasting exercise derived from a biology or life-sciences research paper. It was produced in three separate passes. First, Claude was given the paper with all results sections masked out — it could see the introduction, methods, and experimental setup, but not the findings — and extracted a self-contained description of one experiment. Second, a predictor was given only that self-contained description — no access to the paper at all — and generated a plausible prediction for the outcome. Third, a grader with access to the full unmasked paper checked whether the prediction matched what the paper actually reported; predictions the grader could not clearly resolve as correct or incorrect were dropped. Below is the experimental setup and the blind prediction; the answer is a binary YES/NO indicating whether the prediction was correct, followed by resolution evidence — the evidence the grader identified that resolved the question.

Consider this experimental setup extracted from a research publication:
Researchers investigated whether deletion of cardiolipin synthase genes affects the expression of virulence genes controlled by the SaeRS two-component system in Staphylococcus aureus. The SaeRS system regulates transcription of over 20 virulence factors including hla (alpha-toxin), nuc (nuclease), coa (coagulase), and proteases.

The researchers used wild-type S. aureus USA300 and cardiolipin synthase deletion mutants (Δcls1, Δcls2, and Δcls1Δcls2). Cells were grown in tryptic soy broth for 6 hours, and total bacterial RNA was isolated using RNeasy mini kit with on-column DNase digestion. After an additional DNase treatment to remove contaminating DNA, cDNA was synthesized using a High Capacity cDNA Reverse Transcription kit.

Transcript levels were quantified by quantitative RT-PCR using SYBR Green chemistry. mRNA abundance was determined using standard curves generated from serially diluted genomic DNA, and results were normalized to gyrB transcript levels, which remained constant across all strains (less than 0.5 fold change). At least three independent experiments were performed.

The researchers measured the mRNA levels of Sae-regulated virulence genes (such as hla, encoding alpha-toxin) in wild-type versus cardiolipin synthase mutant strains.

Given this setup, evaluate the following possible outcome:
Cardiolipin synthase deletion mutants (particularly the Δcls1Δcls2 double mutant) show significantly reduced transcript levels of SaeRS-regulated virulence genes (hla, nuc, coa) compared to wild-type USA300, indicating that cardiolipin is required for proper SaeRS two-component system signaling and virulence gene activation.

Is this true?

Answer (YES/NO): YES